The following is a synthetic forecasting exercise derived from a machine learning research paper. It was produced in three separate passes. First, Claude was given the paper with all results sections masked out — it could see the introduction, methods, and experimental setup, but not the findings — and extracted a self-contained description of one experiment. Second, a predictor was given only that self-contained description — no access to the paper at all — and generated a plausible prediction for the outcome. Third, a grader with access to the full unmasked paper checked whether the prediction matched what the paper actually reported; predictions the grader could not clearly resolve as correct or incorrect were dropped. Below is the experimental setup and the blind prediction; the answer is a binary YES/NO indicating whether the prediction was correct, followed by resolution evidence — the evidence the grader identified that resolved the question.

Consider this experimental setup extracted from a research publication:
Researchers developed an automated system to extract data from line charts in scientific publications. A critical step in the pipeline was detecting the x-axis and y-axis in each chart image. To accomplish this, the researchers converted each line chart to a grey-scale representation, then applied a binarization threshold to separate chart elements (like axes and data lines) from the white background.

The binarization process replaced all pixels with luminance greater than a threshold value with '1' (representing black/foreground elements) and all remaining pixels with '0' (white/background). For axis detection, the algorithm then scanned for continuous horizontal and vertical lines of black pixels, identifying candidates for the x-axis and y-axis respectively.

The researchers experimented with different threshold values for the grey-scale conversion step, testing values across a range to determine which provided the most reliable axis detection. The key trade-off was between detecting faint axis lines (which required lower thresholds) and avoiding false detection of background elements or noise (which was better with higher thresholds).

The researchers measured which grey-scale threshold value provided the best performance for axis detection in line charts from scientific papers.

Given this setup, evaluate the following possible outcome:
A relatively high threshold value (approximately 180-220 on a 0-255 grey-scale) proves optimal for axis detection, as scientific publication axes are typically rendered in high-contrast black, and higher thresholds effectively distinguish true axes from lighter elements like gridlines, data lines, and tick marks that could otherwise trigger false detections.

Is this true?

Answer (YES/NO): YES